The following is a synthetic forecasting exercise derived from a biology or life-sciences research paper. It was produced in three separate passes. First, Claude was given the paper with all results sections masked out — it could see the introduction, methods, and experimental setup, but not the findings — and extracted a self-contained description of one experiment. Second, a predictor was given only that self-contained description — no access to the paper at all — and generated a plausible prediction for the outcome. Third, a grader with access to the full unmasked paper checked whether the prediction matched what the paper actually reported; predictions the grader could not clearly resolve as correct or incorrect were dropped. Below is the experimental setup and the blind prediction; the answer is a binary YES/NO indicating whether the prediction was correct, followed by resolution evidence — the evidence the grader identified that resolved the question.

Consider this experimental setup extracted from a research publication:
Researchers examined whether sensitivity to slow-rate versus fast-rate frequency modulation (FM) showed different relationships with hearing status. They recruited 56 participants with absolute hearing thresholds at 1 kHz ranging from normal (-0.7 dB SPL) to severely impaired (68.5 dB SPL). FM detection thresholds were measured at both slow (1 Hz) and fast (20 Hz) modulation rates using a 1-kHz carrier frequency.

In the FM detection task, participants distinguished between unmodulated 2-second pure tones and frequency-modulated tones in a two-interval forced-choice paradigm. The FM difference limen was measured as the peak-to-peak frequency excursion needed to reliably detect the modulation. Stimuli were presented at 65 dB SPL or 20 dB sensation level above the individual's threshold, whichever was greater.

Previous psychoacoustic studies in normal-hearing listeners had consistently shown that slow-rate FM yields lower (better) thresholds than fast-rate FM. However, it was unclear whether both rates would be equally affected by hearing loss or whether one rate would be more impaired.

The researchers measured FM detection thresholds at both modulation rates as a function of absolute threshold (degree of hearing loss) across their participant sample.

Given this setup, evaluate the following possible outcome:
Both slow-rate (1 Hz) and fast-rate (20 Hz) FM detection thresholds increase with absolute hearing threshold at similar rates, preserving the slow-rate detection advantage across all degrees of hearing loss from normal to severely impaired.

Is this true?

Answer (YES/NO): YES